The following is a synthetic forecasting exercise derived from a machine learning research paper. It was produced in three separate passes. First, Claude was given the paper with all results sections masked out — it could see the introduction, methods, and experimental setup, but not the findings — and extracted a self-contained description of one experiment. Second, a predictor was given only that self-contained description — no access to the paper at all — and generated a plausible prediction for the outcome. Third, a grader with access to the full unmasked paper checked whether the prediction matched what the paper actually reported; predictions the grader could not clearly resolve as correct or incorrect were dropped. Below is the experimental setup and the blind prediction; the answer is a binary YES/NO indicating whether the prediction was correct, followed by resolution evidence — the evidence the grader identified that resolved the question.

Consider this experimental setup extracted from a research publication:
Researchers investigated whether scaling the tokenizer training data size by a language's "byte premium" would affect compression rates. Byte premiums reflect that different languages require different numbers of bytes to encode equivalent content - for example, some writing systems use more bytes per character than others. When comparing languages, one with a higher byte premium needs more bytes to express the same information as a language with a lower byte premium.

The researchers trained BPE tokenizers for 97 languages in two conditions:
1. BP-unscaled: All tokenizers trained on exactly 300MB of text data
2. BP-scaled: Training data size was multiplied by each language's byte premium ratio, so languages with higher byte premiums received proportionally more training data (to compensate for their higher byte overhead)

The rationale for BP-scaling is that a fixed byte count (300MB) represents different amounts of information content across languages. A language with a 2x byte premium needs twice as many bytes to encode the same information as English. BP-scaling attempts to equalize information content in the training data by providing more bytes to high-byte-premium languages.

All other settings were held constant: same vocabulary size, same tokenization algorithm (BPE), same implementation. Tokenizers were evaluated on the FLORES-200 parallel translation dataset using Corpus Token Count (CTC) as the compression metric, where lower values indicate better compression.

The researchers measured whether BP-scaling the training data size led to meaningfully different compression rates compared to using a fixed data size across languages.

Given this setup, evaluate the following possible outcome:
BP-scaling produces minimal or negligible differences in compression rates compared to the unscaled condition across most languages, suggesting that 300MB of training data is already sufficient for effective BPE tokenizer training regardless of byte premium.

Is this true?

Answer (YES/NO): YES